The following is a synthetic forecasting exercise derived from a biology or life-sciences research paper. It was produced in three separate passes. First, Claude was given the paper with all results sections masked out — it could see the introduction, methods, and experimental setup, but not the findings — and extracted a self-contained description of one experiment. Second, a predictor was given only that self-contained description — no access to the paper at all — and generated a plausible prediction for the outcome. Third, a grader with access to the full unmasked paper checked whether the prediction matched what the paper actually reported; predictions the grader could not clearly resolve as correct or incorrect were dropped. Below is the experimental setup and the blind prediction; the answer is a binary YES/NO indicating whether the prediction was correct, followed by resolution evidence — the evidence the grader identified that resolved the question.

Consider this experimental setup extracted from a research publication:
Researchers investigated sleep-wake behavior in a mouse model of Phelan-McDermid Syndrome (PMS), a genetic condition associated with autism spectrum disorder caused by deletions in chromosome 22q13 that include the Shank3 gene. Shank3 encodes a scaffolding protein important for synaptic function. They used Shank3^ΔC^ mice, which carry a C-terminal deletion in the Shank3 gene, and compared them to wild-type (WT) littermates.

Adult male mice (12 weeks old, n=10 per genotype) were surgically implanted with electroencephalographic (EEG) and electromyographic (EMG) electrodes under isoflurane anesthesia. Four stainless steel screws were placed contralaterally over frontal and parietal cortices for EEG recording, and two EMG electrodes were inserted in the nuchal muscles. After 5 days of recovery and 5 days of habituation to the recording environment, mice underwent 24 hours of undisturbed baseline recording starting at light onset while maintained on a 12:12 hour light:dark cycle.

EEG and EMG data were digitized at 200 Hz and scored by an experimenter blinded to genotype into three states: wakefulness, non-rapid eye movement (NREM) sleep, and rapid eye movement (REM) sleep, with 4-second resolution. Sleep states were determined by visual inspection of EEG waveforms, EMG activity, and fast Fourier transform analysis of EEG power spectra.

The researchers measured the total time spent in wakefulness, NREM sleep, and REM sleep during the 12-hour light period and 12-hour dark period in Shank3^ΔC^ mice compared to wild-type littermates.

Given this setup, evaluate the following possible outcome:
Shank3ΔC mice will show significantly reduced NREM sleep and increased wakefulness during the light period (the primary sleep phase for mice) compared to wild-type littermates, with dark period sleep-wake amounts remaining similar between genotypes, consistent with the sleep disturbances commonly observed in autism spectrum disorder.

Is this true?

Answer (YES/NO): NO